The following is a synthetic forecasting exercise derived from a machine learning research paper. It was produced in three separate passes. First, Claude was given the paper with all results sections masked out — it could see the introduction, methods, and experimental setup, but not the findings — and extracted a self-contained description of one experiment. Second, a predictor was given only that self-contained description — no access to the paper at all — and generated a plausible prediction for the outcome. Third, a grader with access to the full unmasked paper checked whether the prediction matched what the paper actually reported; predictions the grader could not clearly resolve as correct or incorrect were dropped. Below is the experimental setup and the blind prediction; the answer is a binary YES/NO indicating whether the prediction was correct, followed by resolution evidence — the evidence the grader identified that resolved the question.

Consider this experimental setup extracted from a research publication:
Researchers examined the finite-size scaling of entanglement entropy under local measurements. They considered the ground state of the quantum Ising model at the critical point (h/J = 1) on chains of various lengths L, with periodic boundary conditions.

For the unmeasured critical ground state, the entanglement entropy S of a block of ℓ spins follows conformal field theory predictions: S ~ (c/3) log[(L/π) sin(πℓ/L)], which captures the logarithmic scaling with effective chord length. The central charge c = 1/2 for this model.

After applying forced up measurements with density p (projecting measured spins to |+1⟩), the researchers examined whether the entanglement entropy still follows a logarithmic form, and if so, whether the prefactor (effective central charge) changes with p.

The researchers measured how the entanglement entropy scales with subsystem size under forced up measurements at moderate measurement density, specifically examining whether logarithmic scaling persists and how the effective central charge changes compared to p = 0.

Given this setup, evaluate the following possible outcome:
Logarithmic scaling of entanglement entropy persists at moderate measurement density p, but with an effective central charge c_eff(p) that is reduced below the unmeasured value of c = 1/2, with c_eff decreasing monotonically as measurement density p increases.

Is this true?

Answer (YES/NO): YES